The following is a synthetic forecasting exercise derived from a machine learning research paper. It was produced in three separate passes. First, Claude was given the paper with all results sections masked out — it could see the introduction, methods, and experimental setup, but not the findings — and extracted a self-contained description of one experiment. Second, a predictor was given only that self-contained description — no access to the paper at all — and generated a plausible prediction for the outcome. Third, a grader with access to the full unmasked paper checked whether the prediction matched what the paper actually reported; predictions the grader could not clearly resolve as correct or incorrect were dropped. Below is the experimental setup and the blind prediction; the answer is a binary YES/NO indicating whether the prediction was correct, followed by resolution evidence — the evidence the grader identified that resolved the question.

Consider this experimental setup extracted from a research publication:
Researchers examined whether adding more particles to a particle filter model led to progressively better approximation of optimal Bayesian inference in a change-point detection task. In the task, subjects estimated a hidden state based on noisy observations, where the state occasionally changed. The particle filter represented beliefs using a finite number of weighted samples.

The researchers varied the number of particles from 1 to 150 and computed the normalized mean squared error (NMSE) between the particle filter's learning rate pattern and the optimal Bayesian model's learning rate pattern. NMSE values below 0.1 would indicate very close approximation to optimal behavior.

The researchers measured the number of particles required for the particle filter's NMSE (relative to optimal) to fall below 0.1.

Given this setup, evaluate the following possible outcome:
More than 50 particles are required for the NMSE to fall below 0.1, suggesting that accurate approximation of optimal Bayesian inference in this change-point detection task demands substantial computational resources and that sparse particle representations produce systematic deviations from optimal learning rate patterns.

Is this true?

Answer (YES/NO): YES